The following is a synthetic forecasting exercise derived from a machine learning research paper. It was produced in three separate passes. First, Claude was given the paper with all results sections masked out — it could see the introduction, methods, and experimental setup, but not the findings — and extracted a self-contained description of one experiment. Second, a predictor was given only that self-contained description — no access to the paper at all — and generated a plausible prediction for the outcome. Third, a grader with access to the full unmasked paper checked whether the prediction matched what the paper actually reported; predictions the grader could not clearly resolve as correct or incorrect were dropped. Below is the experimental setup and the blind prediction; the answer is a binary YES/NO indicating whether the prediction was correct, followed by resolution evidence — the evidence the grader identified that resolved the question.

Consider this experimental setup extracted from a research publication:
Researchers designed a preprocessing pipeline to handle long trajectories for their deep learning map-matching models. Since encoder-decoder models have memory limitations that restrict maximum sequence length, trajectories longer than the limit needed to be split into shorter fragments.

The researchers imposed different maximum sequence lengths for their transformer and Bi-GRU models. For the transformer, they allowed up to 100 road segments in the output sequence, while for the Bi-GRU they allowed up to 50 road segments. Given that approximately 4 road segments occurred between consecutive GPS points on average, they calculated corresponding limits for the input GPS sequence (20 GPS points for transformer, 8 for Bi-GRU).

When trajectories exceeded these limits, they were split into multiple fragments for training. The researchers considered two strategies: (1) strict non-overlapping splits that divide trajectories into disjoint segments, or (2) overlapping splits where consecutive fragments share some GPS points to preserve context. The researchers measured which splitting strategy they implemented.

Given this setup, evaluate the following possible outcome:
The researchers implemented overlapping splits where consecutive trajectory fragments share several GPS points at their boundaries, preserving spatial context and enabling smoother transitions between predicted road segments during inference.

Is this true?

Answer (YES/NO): YES